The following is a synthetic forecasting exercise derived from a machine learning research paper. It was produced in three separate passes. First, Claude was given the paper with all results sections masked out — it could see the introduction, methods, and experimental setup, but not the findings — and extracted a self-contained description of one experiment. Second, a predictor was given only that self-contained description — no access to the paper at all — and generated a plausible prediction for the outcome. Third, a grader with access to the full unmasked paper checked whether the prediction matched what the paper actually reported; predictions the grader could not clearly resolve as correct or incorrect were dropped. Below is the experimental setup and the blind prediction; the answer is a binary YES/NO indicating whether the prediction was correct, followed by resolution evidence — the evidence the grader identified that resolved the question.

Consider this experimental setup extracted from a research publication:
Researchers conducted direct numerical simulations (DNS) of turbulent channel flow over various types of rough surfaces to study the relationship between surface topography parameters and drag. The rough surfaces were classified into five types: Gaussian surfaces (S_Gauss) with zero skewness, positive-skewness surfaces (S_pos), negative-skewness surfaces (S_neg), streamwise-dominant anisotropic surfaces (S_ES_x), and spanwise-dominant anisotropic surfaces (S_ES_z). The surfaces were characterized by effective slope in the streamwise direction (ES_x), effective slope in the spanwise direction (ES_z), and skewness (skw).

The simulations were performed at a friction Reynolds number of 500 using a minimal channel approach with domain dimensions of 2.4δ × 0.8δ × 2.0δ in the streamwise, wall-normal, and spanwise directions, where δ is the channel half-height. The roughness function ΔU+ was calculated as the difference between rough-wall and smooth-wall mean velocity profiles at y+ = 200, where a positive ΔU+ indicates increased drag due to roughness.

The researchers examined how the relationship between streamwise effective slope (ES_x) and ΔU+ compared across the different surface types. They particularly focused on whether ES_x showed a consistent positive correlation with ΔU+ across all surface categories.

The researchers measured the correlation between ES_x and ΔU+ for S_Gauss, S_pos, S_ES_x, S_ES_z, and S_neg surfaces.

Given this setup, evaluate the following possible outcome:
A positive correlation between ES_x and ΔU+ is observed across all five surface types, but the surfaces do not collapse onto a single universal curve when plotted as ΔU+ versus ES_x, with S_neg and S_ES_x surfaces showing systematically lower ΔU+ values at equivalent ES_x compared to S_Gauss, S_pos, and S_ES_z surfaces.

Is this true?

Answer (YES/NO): NO